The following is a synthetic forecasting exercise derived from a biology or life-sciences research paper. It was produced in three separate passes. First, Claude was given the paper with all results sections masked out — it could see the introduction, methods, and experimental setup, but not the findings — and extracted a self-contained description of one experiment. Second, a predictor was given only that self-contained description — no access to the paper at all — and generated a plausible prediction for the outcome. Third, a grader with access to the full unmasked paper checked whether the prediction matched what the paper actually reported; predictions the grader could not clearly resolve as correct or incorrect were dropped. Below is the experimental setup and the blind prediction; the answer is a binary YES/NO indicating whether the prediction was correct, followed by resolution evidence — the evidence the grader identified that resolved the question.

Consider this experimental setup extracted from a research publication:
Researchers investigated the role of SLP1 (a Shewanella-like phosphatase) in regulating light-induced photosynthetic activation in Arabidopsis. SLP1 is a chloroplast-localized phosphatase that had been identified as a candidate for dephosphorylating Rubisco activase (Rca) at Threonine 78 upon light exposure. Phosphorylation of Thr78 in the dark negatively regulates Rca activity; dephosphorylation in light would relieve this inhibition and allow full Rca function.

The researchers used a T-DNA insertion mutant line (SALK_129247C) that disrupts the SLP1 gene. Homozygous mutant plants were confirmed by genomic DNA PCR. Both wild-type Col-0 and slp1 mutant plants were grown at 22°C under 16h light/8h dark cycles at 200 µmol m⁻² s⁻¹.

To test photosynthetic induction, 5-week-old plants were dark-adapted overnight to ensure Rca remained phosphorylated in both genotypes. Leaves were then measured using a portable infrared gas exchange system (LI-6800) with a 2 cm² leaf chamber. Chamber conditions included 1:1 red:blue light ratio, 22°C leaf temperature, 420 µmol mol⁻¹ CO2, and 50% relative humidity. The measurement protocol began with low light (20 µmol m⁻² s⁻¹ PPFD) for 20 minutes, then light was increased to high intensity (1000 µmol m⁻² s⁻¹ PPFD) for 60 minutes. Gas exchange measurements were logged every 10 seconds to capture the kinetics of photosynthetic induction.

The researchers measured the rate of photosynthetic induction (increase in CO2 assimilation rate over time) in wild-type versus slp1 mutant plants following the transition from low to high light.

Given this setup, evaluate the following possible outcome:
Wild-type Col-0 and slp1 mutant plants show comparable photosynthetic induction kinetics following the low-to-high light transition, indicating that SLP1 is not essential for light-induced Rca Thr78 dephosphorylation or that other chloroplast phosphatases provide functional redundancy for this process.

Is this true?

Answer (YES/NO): YES